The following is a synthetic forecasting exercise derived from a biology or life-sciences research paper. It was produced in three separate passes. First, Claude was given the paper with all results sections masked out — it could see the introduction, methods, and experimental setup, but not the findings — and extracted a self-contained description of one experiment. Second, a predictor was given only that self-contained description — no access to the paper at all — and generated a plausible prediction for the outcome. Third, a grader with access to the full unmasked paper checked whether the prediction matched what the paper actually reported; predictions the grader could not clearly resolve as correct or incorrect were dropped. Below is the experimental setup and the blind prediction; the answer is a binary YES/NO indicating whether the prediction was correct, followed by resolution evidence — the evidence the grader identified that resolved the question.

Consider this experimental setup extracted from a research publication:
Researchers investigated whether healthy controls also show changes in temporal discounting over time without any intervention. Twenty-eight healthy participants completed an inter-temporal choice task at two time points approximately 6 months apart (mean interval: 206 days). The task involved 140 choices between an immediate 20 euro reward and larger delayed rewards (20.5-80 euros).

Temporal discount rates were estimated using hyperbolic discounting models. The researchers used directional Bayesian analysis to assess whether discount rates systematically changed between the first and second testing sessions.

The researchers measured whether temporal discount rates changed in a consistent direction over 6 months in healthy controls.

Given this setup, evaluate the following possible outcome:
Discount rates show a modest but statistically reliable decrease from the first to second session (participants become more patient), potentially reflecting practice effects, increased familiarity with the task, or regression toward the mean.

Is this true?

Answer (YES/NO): NO